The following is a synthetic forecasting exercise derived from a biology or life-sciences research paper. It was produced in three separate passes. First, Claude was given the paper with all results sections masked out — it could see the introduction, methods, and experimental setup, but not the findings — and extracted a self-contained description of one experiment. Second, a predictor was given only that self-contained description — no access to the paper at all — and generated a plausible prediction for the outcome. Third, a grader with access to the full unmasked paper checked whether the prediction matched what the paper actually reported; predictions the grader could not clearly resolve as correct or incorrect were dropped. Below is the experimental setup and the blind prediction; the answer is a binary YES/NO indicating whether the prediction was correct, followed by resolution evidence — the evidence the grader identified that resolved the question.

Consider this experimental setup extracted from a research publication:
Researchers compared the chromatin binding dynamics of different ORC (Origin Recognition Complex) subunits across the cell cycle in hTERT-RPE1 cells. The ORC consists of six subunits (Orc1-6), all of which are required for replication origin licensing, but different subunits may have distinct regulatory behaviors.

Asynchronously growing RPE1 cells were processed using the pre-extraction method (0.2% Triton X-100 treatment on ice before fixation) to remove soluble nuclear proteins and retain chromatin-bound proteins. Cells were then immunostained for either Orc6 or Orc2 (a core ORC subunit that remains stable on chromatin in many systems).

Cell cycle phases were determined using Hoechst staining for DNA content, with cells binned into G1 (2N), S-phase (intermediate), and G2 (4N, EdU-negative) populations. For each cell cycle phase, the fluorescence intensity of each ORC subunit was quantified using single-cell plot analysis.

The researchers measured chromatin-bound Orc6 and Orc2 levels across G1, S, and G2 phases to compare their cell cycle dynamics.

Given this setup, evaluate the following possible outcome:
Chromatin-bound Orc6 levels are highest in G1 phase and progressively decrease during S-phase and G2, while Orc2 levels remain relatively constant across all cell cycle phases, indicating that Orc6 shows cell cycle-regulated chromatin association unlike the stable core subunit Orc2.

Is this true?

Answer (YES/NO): YES